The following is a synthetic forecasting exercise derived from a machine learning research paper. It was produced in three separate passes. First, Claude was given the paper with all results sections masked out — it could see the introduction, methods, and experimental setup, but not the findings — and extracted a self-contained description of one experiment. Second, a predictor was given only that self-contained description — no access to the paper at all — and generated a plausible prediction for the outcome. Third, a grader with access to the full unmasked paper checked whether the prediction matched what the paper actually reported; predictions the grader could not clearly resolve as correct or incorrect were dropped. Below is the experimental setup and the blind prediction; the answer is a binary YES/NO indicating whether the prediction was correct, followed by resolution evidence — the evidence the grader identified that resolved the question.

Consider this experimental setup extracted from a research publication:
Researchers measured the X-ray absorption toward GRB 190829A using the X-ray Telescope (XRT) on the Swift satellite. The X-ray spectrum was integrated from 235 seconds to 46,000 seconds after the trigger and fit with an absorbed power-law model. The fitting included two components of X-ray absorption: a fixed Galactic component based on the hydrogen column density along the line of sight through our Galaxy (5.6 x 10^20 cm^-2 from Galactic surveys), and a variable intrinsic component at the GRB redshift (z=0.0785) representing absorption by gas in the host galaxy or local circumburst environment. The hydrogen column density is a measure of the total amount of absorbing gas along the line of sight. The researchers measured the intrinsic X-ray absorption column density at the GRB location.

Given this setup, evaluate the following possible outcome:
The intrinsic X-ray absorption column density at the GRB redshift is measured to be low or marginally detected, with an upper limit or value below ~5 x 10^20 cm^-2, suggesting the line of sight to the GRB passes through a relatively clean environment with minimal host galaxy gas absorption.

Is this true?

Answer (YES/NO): NO